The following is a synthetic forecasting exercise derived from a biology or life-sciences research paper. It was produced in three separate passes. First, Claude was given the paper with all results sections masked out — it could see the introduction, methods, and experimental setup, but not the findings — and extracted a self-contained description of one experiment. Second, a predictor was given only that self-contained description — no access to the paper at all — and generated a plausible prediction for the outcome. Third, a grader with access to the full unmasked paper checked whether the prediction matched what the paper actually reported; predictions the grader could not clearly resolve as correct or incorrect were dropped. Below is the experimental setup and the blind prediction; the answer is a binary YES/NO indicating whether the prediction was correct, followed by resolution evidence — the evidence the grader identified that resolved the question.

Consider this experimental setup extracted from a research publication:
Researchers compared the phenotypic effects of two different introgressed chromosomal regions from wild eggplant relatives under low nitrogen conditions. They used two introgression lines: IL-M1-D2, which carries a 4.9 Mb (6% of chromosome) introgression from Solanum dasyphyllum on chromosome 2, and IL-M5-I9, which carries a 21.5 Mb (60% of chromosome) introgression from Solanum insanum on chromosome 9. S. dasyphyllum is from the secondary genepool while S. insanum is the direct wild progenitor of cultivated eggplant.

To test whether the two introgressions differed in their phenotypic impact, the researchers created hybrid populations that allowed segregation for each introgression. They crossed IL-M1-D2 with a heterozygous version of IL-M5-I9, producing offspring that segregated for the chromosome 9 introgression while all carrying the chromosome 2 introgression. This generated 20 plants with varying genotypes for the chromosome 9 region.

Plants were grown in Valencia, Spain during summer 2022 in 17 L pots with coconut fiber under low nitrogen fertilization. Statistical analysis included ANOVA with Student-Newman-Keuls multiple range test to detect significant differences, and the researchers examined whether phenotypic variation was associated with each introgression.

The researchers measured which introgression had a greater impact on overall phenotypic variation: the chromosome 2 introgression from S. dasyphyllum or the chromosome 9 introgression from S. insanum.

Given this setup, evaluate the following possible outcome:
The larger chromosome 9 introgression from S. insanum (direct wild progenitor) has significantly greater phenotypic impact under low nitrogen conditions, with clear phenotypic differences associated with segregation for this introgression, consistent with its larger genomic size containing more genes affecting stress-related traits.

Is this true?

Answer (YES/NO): YES